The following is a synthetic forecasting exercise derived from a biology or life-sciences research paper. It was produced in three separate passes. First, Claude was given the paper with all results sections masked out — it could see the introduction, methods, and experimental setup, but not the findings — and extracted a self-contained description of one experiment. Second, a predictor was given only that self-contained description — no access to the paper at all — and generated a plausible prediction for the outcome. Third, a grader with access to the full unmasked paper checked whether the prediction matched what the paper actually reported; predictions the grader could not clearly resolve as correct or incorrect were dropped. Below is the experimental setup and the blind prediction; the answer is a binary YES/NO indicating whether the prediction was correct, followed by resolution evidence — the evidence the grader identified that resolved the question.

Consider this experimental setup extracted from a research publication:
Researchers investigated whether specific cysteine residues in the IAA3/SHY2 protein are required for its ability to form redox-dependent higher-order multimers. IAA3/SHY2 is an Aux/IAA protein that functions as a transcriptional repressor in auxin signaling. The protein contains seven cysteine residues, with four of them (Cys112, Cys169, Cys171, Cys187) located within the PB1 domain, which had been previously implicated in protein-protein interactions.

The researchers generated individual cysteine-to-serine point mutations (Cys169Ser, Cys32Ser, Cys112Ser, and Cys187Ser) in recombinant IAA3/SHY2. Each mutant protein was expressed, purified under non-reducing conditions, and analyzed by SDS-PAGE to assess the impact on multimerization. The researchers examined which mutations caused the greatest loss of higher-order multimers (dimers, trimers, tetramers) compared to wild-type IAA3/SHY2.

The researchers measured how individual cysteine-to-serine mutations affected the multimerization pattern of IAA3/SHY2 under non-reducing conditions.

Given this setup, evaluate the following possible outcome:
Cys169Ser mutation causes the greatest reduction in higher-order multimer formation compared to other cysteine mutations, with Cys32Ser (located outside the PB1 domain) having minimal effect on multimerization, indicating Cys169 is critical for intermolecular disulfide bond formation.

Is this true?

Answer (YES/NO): NO